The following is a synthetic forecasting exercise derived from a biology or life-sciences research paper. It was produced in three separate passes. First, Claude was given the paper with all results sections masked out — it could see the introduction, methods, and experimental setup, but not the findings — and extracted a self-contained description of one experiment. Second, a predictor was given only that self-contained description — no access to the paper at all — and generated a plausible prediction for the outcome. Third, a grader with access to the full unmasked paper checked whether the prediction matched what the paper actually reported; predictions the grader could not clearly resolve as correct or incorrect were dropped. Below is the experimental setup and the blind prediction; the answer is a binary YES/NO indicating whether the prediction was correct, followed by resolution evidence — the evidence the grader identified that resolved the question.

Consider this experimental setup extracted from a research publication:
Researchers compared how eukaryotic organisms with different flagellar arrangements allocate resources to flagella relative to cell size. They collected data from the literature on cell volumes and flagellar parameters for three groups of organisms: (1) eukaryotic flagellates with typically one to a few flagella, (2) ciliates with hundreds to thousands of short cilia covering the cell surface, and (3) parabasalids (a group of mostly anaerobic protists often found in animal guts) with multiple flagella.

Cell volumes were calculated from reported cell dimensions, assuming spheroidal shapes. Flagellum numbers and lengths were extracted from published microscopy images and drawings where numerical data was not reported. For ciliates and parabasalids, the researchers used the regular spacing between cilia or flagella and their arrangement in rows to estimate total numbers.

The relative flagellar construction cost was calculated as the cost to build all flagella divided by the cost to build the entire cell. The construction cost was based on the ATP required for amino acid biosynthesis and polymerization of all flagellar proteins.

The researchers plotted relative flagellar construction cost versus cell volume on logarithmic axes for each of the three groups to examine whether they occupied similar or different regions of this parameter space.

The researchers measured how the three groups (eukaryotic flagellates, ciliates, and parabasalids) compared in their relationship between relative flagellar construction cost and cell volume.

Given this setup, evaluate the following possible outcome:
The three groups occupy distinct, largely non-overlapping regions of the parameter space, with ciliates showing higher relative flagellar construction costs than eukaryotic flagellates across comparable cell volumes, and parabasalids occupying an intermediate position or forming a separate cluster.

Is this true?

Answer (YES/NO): NO